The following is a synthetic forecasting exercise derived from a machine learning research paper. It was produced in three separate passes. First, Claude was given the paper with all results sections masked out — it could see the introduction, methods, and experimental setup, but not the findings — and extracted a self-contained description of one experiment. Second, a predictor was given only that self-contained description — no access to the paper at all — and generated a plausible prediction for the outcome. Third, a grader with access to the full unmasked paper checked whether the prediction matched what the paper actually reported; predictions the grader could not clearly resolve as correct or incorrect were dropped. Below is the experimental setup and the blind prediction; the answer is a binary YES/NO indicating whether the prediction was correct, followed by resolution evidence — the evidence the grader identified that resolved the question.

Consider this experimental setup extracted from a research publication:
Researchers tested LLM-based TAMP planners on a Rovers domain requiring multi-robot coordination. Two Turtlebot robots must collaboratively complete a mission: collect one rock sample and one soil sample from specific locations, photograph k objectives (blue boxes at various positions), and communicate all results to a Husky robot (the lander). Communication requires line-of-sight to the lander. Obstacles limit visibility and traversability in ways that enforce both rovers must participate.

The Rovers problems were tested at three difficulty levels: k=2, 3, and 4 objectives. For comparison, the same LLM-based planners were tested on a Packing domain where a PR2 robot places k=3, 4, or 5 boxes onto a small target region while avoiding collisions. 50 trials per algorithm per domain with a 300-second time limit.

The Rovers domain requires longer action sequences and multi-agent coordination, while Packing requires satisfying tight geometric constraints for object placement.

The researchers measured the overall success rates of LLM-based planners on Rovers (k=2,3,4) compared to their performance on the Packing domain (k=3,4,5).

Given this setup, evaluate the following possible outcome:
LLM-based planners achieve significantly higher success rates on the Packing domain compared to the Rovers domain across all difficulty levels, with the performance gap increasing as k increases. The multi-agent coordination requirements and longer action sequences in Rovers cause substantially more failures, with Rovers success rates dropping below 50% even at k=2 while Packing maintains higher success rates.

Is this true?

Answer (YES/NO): NO